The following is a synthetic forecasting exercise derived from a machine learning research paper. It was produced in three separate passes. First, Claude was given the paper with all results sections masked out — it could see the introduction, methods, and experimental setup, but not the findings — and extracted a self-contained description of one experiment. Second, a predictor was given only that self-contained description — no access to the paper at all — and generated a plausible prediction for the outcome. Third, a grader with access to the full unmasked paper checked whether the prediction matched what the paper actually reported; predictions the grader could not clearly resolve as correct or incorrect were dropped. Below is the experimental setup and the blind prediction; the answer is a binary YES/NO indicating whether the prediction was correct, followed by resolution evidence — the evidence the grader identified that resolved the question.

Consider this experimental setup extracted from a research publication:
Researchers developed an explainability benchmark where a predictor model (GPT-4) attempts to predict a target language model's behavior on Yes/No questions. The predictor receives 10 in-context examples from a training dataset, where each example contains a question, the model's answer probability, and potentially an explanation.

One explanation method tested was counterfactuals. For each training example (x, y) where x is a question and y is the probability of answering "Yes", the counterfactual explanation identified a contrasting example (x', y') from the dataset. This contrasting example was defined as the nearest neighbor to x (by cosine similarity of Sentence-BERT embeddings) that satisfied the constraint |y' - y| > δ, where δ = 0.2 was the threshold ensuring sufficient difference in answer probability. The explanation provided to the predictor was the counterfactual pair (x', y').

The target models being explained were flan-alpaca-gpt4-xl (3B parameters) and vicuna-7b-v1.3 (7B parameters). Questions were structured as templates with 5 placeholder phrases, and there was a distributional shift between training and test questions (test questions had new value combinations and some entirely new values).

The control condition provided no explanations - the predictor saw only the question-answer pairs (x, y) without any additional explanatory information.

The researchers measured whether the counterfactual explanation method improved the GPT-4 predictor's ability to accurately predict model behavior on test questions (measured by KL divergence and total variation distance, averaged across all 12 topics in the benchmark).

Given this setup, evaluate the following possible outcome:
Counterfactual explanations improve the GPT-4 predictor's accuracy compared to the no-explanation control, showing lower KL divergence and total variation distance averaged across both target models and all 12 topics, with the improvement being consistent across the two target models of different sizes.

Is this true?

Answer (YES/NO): NO